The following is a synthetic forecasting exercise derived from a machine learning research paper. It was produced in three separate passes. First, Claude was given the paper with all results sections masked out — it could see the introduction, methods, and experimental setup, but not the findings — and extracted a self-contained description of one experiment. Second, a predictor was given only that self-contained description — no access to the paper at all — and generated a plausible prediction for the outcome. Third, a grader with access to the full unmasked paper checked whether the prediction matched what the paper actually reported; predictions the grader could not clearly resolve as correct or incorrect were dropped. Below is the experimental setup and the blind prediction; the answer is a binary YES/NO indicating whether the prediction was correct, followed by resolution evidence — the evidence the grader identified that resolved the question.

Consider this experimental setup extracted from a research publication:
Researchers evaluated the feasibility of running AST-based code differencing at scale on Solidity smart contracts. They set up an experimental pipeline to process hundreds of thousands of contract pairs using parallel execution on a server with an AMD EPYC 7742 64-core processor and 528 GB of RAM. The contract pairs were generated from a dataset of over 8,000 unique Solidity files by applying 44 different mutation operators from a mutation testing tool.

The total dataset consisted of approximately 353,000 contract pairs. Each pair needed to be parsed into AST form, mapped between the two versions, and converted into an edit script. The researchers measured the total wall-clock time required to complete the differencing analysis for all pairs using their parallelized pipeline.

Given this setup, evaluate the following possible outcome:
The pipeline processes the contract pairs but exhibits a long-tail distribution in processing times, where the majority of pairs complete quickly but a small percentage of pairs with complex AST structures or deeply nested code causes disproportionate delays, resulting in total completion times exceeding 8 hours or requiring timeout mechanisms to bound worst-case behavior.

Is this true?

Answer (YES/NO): NO